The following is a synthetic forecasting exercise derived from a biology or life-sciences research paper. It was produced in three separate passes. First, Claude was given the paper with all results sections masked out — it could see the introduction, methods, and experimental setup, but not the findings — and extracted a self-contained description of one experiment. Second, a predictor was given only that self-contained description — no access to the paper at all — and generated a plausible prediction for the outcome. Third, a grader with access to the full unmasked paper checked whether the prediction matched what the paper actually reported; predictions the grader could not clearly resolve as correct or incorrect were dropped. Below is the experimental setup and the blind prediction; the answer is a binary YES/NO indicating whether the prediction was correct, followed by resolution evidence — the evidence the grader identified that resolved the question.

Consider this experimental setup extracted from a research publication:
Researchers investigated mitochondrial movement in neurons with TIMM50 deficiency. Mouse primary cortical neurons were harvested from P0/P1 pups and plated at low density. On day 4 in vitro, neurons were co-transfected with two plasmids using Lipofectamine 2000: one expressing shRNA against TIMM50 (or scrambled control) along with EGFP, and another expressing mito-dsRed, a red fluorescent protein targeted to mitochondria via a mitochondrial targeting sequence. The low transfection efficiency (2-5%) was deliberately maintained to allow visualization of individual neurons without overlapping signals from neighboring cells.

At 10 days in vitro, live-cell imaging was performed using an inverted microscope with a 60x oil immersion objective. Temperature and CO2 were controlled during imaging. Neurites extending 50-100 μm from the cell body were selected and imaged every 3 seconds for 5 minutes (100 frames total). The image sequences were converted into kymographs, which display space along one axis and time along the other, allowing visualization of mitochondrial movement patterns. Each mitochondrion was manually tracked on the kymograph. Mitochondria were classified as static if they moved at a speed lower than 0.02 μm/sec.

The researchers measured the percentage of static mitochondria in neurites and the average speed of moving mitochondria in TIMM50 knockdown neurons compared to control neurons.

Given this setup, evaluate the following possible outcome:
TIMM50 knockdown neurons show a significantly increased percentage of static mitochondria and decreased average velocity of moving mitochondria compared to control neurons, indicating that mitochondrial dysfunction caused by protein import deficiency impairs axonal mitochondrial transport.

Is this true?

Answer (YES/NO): YES